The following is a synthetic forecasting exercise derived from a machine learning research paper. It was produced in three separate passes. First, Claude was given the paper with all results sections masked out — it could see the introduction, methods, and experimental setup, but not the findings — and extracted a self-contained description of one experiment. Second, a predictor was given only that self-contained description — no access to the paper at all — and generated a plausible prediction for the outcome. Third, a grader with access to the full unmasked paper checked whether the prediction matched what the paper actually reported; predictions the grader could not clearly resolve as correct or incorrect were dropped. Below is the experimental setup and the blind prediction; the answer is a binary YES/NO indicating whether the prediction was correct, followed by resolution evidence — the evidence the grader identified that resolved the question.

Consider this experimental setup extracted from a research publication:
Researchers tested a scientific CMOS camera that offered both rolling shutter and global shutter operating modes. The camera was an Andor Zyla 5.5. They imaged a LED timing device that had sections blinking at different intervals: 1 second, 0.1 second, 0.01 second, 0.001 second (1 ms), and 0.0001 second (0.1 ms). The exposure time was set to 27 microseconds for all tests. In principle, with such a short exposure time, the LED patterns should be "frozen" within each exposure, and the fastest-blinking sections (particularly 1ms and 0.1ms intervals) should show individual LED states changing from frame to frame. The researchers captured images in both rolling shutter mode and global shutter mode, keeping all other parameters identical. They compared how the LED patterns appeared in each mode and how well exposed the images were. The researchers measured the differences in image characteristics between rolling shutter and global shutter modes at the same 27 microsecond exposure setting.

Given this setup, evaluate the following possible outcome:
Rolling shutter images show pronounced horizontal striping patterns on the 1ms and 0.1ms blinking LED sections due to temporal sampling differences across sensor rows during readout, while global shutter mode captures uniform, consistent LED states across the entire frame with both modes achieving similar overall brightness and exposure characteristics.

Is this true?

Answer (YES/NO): NO